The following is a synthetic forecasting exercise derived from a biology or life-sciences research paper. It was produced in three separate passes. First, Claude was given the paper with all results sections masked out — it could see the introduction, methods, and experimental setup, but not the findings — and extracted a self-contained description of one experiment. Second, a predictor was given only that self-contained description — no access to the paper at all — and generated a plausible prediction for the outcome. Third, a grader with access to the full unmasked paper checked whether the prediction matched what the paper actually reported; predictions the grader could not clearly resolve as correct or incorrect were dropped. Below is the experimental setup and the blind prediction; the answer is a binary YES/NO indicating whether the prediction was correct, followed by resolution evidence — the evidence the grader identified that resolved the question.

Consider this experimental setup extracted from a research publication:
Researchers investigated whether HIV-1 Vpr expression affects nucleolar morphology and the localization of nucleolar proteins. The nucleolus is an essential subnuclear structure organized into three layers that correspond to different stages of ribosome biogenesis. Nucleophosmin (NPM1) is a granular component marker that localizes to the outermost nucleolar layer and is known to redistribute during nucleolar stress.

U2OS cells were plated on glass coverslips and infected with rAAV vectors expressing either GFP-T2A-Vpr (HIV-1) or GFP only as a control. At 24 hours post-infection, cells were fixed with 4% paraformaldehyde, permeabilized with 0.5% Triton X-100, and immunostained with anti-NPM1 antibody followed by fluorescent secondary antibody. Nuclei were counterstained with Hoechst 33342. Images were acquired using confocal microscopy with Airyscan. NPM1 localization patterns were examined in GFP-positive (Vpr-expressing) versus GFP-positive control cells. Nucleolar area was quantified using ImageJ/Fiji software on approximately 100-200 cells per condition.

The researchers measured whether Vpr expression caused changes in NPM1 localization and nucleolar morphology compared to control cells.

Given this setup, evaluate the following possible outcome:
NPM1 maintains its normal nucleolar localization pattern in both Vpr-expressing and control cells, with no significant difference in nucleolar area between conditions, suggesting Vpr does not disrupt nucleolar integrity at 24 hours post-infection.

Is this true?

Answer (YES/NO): NO